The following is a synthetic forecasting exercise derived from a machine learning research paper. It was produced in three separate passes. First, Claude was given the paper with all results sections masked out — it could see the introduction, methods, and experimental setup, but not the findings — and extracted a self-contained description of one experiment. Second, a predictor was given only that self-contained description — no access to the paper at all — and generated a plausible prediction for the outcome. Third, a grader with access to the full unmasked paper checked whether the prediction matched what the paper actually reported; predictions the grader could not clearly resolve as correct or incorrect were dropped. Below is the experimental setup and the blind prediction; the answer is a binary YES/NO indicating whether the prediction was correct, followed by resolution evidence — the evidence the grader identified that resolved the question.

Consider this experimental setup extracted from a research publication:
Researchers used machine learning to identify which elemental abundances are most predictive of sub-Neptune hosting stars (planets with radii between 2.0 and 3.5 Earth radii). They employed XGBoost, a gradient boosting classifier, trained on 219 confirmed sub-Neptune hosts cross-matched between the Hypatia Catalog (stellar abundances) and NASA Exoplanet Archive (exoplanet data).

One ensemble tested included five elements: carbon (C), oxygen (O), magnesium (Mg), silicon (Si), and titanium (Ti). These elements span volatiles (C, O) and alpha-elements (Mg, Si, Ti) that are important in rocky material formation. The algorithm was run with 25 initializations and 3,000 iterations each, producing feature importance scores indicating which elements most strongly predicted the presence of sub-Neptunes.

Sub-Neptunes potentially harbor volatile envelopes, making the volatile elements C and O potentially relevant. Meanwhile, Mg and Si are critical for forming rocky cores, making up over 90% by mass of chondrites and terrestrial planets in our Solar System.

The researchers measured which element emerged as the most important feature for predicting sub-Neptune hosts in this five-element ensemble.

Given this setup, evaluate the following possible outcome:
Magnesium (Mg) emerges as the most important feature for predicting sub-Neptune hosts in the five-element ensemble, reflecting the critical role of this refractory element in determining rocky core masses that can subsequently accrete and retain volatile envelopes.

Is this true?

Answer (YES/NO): YES